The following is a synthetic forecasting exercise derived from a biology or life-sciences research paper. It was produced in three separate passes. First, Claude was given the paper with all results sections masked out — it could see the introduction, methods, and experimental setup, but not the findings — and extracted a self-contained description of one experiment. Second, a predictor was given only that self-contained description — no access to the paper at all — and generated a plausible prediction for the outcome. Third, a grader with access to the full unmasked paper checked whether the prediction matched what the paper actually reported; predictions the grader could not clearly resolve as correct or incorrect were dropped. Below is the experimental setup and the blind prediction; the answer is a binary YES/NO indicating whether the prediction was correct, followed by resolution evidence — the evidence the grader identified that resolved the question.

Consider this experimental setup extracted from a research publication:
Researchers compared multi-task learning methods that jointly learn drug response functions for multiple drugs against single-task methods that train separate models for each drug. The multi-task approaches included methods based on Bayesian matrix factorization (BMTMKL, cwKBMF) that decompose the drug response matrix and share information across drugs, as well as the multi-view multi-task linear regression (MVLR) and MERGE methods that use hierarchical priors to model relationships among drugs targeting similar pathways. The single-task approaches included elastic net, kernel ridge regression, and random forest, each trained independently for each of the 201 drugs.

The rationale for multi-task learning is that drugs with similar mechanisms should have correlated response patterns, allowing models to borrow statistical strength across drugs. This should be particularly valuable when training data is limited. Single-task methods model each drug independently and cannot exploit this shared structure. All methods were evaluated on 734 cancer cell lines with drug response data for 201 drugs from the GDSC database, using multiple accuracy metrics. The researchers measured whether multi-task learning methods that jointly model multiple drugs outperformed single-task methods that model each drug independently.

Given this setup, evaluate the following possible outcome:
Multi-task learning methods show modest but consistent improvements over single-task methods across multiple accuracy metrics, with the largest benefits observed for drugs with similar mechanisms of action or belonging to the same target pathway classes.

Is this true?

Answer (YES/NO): NO